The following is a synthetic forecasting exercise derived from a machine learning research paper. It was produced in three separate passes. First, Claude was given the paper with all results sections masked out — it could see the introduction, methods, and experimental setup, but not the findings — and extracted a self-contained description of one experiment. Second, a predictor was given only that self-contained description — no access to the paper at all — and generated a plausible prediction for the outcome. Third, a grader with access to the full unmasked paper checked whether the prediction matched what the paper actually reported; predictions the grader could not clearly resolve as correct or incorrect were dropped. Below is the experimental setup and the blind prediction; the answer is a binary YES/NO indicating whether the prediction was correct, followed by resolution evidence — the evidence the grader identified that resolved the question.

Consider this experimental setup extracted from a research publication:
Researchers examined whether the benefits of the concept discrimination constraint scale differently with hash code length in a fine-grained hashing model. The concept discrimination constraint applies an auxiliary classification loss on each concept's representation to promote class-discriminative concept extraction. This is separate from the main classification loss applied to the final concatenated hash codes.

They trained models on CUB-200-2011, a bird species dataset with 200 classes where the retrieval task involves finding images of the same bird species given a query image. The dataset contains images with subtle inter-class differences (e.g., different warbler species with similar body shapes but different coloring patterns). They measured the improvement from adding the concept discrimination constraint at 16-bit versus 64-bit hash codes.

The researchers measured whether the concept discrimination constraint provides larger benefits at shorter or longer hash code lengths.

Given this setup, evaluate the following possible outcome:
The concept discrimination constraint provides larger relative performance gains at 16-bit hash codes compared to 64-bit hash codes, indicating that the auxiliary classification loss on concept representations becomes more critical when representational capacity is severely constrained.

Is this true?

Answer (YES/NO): YES